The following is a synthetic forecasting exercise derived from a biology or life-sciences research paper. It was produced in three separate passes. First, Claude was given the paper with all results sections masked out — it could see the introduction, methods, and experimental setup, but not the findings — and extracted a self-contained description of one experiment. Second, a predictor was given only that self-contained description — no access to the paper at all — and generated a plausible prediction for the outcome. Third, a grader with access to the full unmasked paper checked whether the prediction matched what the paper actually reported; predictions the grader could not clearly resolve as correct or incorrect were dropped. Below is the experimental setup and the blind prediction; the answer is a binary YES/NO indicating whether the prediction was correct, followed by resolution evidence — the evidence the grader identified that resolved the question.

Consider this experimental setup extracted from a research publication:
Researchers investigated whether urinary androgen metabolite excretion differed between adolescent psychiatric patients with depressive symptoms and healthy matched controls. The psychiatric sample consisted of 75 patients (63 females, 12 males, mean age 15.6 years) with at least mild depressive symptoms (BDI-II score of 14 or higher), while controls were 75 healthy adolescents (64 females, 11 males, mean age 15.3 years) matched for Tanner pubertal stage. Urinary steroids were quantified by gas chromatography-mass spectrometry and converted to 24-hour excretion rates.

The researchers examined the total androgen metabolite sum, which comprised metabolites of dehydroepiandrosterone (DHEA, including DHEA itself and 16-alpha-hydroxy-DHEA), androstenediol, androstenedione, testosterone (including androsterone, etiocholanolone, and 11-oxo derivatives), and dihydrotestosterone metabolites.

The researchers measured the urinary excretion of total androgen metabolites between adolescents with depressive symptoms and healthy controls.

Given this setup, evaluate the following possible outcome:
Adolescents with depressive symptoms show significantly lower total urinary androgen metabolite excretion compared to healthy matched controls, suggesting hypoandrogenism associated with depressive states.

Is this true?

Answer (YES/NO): NO